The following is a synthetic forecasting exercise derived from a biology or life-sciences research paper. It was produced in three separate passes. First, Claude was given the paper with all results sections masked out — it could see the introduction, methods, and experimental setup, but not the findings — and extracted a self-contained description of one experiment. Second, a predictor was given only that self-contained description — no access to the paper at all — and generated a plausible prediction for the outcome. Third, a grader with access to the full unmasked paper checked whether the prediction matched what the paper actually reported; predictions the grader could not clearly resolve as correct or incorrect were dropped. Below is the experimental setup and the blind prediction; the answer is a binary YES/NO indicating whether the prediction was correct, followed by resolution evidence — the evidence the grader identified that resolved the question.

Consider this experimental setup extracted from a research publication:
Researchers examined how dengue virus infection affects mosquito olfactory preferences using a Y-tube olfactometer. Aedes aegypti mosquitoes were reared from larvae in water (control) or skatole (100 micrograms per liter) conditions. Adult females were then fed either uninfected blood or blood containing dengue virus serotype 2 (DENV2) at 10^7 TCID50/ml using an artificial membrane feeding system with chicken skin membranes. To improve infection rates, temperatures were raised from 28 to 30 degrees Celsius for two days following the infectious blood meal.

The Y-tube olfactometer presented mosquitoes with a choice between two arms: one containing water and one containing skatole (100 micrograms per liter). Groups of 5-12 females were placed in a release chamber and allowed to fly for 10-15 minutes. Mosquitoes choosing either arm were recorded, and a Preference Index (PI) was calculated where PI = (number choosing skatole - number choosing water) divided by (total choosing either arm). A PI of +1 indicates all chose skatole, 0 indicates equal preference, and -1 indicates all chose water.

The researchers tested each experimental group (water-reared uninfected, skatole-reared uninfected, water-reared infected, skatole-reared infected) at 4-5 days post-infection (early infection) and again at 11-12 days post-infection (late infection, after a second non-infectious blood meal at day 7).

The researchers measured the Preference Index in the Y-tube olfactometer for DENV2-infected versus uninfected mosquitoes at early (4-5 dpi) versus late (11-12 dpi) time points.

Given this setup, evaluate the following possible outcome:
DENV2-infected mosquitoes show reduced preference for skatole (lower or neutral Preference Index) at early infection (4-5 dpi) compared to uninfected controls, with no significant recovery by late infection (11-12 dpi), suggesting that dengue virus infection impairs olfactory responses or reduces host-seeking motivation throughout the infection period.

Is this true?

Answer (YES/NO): NO